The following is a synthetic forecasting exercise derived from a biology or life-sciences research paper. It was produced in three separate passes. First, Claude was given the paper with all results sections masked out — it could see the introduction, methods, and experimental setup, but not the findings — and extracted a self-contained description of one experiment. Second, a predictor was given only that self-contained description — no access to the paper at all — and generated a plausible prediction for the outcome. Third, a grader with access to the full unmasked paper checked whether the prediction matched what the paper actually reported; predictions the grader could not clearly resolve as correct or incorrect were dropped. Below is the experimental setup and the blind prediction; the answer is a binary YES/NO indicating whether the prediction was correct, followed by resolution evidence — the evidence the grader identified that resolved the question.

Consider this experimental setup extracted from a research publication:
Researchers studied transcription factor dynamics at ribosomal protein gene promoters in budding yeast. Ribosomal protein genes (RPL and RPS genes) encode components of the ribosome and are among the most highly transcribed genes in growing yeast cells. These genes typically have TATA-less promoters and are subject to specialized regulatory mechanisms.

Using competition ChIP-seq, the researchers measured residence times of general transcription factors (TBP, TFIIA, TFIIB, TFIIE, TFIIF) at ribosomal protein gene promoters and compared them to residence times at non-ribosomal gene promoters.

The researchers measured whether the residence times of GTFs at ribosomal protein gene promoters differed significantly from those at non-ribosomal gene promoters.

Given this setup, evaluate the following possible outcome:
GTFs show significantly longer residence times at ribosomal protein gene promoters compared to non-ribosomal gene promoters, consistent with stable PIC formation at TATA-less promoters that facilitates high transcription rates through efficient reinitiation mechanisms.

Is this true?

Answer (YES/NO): YES